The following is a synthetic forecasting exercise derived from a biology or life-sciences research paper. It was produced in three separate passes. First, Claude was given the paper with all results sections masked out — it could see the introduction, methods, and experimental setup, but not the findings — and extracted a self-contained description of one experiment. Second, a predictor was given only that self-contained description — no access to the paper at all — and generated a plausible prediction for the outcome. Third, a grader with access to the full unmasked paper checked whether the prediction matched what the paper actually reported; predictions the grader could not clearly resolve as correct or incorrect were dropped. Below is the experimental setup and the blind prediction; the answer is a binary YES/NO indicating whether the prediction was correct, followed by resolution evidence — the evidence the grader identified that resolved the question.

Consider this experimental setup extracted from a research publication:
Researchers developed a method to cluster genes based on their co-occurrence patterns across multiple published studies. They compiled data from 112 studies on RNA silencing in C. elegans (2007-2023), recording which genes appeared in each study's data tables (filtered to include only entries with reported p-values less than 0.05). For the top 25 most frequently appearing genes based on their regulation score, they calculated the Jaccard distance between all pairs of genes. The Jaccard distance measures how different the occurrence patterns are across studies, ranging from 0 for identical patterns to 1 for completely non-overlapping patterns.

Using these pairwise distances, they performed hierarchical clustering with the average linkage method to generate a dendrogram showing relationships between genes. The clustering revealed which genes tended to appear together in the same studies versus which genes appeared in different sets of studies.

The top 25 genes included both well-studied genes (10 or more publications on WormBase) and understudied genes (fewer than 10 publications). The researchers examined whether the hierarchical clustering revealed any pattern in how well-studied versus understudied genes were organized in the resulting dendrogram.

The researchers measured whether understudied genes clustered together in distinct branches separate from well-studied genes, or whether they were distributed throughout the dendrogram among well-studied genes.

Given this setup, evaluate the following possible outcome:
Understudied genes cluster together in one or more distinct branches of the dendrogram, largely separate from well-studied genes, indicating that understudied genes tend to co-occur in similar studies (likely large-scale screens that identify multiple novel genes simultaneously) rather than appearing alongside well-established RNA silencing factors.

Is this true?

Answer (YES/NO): NO